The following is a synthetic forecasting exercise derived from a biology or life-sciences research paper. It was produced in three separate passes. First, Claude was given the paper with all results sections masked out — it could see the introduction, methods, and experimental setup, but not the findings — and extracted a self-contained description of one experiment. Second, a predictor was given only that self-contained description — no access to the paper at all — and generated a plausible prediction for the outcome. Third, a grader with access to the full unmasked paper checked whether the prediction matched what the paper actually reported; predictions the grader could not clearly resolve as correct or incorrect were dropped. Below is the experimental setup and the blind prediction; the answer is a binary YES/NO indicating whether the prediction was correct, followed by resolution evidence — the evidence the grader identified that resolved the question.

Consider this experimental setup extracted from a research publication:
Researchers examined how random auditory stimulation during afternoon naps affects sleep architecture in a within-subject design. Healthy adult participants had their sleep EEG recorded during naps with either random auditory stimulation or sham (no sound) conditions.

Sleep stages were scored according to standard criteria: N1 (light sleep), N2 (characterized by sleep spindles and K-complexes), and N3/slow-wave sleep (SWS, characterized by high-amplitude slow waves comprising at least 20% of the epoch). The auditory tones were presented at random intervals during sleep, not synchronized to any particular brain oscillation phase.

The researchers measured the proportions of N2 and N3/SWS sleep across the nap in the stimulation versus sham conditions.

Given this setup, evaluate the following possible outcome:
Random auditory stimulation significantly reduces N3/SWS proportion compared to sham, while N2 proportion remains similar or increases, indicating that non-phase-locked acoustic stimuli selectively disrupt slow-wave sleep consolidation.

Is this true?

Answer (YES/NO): YES